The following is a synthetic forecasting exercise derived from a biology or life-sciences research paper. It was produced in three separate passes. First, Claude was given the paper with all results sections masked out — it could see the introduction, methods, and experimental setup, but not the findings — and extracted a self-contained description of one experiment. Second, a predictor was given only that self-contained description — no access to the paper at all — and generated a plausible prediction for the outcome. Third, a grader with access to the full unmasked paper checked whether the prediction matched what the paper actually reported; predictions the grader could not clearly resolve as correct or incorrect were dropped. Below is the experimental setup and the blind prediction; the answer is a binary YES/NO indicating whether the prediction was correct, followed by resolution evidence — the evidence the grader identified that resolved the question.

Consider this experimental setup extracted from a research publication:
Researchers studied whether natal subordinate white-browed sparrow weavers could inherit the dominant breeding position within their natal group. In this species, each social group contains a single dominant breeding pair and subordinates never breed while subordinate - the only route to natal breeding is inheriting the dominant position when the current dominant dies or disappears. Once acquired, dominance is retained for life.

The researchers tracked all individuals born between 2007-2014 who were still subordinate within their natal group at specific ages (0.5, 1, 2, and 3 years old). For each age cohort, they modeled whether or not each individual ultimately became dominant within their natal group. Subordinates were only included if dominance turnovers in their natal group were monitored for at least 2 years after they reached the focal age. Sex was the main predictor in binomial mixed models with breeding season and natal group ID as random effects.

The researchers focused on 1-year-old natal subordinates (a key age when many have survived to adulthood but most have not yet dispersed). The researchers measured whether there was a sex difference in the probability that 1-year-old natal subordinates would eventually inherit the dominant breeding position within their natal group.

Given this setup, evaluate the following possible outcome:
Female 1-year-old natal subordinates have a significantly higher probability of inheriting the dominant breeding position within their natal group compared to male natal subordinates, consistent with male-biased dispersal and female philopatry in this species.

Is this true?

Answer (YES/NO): NO